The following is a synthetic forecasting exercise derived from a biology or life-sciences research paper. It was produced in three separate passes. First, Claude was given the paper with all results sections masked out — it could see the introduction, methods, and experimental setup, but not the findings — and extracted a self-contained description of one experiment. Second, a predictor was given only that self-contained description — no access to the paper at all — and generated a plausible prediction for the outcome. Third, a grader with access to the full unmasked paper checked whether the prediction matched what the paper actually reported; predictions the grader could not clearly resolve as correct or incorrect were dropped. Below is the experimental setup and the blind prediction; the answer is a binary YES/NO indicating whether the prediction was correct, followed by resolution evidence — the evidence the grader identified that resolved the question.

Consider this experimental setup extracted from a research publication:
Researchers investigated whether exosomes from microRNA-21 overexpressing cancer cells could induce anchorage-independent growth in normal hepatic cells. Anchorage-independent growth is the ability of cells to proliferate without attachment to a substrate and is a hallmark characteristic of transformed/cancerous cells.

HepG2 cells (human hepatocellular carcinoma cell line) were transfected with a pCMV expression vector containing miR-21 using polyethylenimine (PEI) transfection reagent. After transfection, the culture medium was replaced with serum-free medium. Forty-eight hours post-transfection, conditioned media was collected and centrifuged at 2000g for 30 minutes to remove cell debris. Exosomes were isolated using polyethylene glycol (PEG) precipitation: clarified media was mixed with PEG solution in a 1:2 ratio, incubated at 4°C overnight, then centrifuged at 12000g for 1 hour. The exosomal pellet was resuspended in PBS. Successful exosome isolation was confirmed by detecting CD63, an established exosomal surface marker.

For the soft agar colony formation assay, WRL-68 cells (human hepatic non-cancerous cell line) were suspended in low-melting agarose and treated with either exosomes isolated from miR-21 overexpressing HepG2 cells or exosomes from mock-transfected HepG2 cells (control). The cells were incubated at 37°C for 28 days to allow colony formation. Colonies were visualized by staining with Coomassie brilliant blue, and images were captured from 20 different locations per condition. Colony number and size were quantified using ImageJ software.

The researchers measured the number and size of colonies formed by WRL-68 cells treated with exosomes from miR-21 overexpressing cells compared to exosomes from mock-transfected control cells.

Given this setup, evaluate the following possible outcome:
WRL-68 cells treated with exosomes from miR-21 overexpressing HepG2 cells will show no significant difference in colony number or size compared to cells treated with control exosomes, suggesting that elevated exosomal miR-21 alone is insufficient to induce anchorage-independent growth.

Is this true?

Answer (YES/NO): NO